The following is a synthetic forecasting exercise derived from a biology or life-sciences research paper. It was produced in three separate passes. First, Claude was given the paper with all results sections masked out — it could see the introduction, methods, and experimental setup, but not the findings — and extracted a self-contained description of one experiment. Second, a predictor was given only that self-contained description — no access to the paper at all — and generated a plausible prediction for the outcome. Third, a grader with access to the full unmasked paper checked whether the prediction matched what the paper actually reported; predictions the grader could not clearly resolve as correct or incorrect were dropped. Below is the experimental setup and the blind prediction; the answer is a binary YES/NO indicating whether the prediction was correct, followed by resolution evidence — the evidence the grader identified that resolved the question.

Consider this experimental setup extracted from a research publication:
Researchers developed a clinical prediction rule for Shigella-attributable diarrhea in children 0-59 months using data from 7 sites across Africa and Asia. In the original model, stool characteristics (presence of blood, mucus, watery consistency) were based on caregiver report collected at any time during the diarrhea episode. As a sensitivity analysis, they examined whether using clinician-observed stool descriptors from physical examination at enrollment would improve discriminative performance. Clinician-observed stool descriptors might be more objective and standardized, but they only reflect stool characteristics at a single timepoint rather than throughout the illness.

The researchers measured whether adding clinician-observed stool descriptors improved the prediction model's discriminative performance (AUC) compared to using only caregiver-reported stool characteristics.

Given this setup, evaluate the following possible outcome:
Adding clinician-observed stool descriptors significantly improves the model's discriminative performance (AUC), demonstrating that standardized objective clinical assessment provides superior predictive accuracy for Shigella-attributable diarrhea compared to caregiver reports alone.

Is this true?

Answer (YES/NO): NO